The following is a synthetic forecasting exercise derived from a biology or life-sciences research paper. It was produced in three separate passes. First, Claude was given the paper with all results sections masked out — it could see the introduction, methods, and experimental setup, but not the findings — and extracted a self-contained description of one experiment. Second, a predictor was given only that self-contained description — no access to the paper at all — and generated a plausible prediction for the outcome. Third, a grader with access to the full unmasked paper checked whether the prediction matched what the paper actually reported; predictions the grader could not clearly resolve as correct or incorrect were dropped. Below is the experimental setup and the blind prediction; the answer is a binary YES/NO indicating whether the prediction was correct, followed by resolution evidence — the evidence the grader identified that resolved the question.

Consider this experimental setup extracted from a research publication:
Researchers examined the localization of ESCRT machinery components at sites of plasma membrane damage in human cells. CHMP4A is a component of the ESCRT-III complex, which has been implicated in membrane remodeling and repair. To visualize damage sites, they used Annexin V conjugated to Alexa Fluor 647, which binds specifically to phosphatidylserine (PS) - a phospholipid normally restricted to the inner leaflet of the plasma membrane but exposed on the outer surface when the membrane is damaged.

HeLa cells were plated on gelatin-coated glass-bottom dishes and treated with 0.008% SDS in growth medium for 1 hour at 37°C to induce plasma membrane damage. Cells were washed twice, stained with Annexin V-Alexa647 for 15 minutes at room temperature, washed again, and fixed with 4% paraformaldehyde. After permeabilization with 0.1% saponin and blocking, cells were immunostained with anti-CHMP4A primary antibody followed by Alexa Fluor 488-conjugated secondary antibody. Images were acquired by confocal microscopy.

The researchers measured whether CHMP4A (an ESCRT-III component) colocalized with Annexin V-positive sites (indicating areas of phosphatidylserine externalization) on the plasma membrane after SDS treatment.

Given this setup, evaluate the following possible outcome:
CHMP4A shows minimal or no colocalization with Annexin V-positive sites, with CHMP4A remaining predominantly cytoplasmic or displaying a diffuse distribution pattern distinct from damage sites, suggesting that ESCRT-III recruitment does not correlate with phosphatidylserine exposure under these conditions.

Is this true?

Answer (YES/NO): NO